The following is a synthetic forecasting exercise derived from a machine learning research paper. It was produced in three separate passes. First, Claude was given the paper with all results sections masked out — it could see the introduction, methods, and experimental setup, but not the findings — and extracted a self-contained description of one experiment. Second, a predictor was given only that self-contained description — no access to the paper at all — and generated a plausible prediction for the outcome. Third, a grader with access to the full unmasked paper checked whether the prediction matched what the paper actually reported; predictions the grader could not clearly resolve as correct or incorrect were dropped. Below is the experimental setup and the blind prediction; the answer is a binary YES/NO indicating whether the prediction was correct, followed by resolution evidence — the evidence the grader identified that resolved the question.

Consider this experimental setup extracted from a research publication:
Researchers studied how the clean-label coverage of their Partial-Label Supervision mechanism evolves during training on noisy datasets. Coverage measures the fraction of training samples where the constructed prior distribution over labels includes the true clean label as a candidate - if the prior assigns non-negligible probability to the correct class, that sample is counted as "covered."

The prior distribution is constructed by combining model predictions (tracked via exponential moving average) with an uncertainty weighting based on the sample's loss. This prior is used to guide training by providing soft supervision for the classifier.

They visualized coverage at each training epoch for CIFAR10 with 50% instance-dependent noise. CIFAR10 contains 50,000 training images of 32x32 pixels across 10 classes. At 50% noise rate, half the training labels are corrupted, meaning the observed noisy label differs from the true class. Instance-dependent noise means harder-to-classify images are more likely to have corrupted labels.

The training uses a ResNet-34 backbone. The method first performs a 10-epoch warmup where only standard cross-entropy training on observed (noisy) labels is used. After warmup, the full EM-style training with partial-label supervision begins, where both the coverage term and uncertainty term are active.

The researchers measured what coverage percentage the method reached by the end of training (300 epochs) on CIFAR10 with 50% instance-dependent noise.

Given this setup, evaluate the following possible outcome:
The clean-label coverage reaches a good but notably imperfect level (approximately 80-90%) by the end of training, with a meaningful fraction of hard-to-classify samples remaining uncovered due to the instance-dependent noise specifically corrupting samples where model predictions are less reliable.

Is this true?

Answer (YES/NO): NO